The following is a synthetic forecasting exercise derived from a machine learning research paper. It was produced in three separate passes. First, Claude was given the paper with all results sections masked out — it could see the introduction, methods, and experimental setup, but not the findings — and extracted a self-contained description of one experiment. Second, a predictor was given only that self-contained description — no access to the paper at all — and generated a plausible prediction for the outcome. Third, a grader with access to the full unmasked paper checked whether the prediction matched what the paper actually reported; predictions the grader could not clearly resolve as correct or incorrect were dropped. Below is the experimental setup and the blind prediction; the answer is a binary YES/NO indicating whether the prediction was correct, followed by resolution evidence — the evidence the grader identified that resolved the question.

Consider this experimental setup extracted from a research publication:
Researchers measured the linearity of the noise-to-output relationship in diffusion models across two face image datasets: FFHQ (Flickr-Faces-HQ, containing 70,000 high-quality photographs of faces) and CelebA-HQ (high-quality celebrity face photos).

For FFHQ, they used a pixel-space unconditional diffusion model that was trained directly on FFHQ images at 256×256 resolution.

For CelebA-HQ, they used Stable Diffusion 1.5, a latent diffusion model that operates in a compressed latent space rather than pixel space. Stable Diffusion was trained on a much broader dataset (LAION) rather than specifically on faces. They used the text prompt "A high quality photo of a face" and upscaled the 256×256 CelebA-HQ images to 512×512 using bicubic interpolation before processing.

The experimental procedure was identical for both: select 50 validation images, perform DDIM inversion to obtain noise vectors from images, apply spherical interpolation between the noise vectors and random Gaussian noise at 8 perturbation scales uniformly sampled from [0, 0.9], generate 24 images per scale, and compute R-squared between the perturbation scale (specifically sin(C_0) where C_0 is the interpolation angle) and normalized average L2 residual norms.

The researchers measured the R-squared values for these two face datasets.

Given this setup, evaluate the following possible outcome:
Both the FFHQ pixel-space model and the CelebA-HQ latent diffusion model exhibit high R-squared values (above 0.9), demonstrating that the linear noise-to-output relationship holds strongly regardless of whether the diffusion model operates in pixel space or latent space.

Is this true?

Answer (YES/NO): YES